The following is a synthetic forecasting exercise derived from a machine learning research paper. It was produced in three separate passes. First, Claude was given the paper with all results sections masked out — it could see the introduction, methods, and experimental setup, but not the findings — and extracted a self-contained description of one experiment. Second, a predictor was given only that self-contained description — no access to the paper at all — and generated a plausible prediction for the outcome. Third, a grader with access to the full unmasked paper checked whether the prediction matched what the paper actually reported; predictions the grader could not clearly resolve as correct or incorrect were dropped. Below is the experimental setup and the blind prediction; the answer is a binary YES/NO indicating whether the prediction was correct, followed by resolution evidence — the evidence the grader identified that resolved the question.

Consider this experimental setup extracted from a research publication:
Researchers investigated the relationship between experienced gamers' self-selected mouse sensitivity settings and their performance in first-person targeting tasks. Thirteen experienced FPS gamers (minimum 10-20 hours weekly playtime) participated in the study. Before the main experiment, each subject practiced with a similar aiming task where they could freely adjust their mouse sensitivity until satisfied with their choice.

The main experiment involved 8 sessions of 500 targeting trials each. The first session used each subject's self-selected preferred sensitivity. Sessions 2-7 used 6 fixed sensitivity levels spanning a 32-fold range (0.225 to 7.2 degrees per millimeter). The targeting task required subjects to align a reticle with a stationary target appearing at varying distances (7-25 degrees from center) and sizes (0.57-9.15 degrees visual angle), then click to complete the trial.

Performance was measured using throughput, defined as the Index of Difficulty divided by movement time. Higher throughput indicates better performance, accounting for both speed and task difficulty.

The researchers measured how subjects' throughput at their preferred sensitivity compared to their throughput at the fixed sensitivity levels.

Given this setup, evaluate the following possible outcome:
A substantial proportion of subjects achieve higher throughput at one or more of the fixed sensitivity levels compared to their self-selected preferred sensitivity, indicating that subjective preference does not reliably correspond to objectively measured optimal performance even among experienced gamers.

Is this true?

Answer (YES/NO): YES